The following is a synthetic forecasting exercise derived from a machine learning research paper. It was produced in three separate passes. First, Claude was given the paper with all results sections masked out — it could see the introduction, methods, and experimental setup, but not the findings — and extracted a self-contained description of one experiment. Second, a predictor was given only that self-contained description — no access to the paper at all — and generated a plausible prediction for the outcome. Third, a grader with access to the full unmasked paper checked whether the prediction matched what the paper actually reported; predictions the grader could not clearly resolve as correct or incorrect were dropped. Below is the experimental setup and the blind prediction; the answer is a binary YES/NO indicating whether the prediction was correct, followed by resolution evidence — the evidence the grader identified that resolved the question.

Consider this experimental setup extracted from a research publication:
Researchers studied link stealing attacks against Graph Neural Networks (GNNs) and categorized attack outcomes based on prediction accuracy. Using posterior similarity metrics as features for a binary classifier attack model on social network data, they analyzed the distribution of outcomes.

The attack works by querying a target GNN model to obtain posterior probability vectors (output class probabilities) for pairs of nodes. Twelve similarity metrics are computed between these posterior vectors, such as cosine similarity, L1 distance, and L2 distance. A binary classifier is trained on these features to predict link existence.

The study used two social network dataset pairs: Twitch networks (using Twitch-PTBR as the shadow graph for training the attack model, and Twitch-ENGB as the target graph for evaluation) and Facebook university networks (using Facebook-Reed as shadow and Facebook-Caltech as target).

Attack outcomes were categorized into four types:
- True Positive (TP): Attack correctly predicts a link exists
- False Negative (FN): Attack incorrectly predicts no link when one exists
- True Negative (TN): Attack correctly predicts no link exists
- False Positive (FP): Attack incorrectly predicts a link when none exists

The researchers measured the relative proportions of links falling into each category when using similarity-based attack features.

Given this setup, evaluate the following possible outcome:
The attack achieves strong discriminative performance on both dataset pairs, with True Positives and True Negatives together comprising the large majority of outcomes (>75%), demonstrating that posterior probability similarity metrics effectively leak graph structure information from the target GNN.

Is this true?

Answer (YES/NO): NO